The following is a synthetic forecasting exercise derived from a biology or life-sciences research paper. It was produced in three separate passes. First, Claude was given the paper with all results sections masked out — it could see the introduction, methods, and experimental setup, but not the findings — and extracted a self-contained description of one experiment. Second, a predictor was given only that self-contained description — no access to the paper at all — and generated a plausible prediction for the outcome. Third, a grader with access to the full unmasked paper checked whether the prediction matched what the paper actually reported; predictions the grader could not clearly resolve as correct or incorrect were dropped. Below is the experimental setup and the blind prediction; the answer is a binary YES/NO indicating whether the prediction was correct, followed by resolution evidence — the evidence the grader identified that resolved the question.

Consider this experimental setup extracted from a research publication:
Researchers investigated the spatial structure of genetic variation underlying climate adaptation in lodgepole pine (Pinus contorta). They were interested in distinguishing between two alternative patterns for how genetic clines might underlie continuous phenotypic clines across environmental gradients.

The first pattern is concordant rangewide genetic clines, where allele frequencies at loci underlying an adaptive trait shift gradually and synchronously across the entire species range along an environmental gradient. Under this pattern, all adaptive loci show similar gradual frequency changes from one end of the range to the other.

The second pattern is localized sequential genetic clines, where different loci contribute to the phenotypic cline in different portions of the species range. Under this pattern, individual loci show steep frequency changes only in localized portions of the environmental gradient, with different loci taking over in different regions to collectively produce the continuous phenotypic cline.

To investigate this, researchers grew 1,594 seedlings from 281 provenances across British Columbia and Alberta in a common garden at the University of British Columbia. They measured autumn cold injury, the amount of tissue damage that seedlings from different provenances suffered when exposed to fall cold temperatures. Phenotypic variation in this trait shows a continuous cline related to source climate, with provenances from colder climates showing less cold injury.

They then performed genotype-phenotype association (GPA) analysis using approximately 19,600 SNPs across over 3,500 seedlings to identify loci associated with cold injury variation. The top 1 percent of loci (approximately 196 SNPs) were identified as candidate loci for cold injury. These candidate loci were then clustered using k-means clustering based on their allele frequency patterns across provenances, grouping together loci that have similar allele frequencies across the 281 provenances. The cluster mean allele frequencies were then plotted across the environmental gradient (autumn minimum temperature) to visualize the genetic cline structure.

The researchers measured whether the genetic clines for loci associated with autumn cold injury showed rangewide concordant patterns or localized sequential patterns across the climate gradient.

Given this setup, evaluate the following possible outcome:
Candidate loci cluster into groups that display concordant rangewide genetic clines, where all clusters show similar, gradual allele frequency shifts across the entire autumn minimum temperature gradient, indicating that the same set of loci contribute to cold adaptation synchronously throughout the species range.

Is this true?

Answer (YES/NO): NO